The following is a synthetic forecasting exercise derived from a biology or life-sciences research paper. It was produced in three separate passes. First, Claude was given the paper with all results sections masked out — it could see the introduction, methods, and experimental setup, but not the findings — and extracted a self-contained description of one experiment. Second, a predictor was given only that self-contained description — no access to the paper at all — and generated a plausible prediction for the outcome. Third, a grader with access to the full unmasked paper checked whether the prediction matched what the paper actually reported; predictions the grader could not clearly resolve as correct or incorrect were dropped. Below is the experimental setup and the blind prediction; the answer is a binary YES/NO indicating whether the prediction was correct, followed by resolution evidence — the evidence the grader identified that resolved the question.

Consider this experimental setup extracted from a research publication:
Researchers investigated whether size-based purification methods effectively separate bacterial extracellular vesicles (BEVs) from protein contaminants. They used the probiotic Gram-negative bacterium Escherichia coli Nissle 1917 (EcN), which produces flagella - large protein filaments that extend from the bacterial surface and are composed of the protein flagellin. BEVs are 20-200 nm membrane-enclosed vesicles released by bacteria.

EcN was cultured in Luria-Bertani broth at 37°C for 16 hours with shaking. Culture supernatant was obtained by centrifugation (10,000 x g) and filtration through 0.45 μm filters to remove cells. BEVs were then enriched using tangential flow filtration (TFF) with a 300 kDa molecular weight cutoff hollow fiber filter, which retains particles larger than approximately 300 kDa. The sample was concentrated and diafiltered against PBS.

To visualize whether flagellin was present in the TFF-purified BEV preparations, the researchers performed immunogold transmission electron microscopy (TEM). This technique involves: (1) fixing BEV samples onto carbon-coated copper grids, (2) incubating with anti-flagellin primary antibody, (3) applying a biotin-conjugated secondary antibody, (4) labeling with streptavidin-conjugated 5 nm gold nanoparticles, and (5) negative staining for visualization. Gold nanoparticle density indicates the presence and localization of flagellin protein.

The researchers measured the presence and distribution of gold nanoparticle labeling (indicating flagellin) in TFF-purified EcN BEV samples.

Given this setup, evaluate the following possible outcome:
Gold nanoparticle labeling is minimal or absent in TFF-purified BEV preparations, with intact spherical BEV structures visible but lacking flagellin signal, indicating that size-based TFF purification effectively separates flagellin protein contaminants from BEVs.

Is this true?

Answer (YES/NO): NO